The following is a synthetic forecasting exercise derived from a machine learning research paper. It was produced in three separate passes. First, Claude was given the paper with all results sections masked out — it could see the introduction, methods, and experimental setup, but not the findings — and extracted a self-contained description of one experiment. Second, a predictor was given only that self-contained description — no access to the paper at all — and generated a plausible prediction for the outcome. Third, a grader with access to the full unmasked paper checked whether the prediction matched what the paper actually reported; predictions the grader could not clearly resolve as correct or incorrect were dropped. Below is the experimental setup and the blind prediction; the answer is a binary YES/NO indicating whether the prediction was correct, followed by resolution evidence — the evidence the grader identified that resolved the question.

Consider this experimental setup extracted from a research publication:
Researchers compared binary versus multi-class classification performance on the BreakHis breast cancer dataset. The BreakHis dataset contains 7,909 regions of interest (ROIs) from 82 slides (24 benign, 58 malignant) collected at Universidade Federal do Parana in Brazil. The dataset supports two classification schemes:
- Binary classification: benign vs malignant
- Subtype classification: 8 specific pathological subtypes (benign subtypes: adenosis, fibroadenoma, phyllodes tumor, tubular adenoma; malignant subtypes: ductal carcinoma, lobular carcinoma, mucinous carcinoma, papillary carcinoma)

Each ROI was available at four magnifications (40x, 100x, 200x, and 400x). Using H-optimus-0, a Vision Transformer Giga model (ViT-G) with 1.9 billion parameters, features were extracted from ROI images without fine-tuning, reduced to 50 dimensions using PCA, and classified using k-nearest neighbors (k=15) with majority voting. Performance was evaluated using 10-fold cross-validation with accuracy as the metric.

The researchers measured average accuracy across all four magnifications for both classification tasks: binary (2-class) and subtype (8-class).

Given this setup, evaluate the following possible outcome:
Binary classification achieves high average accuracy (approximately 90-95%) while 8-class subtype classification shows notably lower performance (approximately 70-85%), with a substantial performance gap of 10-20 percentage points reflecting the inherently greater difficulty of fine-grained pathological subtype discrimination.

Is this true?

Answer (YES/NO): NO